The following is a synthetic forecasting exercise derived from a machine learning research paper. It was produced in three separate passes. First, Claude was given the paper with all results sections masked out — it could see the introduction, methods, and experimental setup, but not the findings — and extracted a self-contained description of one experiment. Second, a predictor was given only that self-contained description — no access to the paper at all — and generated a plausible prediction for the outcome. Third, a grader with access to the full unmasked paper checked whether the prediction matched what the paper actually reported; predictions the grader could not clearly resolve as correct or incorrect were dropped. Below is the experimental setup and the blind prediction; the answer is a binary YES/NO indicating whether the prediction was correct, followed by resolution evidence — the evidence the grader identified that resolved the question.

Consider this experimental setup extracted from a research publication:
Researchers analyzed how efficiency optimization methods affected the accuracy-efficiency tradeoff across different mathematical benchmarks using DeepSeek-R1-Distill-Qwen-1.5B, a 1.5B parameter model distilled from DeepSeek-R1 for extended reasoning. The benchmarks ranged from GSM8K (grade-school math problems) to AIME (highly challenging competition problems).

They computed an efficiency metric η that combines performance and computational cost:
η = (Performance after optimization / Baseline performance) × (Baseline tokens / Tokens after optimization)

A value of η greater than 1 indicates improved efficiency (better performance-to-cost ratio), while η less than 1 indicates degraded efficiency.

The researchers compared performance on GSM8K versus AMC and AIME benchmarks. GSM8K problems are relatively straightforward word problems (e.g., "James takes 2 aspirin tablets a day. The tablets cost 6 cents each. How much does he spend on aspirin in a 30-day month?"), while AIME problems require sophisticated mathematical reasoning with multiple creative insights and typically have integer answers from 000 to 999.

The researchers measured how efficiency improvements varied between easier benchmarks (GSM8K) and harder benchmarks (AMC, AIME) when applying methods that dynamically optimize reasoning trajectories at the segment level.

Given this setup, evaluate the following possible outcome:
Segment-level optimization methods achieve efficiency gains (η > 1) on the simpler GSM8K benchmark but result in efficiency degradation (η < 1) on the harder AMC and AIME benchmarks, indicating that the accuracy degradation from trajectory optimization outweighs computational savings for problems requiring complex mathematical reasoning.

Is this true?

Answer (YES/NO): NO